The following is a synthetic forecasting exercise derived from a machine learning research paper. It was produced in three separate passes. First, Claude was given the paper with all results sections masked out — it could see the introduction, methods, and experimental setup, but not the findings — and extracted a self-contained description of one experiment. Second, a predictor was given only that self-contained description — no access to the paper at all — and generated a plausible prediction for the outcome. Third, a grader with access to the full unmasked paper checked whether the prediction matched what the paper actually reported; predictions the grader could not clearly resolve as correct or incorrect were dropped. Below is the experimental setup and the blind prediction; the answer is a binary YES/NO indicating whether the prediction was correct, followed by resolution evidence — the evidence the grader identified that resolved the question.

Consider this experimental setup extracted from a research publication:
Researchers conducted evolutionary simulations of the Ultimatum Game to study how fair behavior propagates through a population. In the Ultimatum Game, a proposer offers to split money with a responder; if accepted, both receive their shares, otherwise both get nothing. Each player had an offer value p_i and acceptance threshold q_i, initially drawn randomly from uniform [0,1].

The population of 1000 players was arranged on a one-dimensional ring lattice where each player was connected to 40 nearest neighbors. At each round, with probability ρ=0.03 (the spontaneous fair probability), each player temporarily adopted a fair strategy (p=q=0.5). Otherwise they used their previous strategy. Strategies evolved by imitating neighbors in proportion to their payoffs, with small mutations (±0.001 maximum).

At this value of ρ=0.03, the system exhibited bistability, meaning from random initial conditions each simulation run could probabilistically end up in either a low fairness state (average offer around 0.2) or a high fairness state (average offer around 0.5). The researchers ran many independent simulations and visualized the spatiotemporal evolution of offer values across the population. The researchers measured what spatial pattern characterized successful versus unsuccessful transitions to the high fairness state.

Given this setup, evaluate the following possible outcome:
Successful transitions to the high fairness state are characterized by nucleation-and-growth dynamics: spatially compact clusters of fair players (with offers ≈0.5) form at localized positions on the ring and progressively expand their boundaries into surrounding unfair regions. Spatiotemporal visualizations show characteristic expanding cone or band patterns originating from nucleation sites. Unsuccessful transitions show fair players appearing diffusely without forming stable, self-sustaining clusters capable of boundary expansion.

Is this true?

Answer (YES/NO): YES